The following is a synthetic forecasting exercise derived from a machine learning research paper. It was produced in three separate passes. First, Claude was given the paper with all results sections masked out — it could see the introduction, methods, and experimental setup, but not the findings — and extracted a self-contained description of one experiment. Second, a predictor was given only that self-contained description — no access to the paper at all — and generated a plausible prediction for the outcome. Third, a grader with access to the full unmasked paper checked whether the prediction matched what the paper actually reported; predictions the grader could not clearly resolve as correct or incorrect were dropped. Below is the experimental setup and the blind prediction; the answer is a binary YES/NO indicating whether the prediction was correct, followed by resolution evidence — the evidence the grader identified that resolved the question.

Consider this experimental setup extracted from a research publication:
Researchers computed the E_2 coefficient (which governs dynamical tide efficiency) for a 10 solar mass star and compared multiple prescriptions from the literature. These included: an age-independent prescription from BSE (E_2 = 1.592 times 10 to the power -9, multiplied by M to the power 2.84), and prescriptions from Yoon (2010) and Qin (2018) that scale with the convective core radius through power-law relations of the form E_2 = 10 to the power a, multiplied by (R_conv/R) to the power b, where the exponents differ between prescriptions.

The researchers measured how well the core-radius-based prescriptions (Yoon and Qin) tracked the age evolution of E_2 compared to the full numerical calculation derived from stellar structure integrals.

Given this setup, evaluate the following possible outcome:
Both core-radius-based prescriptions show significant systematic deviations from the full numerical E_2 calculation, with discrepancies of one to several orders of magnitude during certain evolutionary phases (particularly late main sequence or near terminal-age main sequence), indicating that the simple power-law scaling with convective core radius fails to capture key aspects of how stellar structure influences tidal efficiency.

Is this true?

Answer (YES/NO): NO